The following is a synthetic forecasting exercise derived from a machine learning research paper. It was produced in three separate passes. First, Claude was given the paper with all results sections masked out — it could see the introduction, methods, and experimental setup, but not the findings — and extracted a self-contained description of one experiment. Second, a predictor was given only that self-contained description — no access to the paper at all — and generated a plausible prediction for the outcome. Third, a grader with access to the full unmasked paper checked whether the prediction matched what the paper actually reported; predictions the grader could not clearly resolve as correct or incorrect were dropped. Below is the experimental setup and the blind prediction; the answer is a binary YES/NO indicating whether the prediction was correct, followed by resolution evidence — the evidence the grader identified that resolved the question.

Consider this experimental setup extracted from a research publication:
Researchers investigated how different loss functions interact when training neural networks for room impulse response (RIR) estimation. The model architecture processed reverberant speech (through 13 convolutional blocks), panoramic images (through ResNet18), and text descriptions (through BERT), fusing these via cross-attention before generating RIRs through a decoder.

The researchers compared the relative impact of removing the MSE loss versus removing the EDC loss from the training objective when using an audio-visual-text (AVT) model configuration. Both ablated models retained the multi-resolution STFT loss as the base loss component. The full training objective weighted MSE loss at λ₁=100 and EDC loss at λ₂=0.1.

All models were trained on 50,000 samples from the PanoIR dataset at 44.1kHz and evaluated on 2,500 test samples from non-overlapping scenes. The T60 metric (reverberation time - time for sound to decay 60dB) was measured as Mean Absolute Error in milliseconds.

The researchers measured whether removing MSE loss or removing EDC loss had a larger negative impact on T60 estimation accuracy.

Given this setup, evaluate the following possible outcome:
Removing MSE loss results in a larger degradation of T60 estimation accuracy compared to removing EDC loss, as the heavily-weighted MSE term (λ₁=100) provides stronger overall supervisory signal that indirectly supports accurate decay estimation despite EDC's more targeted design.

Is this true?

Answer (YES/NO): NO